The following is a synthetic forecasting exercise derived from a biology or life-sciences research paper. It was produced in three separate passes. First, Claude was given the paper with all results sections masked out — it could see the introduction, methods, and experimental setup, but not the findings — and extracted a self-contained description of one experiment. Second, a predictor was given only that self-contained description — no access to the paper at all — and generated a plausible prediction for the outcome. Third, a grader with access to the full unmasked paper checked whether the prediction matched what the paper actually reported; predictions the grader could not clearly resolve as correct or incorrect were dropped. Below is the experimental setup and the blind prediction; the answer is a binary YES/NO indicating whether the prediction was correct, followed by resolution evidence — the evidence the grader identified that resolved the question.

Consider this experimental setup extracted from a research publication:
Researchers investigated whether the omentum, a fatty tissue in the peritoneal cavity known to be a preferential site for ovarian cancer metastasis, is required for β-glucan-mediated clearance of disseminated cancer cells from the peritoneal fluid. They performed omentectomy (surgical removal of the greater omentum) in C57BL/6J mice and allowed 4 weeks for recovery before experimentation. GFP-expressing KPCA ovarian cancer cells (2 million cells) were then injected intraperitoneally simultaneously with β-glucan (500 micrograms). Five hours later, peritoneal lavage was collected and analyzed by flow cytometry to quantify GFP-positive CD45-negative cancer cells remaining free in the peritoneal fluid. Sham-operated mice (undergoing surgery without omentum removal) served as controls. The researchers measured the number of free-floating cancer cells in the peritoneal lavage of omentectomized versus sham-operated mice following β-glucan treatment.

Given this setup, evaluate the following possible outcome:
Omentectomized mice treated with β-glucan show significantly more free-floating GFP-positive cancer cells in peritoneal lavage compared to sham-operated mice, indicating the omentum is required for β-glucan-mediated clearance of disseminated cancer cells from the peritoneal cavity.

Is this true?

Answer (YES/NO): YES